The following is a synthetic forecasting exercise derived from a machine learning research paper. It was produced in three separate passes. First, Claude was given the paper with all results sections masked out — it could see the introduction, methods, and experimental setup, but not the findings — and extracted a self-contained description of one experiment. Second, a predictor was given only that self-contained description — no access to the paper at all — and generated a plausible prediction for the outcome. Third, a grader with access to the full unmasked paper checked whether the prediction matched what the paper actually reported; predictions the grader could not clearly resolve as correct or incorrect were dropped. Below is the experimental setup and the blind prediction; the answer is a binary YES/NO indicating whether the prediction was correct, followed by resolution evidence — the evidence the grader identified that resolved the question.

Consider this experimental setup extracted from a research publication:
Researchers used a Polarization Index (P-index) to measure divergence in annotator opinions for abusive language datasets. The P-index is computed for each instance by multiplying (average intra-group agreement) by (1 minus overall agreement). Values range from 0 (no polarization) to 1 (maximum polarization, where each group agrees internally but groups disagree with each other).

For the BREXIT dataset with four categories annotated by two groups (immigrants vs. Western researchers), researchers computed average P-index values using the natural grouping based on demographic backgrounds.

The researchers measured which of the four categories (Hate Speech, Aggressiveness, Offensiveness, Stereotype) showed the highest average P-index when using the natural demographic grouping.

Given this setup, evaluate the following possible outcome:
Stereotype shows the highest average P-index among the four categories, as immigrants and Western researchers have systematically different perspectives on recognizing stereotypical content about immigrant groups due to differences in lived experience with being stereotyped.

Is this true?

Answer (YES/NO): NO